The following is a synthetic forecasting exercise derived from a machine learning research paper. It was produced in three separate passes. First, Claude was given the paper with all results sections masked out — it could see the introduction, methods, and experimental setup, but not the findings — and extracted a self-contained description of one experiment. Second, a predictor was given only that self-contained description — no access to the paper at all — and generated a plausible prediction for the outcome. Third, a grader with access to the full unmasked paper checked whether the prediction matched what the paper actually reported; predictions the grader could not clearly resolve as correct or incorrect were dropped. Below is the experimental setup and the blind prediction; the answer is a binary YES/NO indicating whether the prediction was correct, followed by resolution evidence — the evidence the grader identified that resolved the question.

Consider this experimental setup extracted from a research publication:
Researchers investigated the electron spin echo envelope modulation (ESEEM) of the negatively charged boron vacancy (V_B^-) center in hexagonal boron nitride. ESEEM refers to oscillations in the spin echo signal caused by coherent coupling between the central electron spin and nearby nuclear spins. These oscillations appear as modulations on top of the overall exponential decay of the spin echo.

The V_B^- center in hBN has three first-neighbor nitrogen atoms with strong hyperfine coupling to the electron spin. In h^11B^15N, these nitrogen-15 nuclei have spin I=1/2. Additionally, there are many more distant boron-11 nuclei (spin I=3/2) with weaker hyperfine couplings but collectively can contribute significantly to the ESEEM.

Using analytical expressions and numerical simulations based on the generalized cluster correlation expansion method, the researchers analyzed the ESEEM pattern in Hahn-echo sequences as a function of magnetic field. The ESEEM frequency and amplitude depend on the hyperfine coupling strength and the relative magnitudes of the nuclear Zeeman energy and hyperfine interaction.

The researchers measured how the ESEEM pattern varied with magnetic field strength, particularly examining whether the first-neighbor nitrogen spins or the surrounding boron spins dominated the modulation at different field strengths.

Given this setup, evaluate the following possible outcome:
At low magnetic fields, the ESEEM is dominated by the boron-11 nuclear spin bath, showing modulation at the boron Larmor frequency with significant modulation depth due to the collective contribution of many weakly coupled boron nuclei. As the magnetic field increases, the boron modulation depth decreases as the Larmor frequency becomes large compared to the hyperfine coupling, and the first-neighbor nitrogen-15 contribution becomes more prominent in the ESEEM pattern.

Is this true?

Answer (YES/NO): NO